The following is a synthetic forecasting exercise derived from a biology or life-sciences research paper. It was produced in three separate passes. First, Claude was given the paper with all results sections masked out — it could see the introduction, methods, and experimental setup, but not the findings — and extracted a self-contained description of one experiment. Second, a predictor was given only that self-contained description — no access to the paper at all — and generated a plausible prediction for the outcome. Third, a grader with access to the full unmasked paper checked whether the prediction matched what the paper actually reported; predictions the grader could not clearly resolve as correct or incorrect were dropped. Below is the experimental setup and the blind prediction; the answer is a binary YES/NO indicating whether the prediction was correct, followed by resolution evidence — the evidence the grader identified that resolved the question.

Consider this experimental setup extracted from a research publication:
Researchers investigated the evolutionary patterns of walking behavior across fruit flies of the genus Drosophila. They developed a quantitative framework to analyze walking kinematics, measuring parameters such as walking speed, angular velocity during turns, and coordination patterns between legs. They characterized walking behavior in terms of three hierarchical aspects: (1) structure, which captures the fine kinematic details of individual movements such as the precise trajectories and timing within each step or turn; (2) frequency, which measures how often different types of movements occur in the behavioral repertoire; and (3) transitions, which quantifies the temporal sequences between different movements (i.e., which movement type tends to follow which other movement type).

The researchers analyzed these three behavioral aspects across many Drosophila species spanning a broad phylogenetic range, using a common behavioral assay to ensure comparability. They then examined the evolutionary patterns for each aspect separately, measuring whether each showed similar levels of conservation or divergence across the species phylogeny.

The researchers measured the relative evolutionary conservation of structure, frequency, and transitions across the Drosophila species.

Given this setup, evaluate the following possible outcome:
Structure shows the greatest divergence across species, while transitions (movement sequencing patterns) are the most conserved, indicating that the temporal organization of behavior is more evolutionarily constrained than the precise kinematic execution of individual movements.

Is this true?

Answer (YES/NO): NO